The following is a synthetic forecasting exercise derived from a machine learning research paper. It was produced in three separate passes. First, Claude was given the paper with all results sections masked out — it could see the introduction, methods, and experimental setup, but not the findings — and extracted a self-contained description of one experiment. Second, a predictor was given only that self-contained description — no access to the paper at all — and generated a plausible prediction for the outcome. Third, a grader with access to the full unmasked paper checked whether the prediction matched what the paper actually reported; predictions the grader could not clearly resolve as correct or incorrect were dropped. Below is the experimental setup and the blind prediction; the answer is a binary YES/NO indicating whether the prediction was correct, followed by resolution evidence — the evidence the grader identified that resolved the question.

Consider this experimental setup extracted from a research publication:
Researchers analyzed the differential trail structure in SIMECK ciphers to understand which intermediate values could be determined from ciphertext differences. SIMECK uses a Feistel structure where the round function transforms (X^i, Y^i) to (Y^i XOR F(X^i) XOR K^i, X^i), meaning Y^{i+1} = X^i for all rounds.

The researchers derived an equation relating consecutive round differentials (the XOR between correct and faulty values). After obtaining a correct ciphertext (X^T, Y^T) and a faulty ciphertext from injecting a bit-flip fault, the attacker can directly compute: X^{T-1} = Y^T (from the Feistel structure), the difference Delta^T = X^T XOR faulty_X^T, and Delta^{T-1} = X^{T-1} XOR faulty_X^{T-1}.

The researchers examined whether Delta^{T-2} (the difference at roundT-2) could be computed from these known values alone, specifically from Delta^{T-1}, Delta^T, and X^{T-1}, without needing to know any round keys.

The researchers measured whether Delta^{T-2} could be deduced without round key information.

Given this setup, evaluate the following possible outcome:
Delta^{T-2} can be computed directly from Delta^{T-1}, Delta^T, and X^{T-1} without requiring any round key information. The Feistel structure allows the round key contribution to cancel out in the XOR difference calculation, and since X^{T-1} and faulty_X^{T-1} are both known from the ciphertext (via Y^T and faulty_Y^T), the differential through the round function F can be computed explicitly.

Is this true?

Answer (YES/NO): YES